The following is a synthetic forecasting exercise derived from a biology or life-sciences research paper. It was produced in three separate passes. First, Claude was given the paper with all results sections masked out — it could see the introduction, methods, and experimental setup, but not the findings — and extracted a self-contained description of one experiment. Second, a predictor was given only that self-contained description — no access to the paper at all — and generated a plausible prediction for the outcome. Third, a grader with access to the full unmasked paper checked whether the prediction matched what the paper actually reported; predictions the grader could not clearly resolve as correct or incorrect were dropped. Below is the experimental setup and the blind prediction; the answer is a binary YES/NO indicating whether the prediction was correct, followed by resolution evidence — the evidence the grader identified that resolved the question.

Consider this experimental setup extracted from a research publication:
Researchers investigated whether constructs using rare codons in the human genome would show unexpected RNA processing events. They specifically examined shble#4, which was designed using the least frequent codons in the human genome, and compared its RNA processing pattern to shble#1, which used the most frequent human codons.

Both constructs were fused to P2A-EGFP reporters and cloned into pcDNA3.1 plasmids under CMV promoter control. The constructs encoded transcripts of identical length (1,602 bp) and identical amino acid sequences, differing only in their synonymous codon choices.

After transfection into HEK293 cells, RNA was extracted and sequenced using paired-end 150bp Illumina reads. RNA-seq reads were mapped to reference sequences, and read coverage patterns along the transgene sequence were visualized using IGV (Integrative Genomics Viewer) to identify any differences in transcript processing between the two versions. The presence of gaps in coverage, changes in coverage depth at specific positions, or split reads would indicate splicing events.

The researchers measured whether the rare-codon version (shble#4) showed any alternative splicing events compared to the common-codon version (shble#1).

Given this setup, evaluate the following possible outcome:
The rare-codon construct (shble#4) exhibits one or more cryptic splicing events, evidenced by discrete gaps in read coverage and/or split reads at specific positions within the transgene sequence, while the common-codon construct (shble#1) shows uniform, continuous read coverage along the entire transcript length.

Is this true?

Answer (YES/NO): YES